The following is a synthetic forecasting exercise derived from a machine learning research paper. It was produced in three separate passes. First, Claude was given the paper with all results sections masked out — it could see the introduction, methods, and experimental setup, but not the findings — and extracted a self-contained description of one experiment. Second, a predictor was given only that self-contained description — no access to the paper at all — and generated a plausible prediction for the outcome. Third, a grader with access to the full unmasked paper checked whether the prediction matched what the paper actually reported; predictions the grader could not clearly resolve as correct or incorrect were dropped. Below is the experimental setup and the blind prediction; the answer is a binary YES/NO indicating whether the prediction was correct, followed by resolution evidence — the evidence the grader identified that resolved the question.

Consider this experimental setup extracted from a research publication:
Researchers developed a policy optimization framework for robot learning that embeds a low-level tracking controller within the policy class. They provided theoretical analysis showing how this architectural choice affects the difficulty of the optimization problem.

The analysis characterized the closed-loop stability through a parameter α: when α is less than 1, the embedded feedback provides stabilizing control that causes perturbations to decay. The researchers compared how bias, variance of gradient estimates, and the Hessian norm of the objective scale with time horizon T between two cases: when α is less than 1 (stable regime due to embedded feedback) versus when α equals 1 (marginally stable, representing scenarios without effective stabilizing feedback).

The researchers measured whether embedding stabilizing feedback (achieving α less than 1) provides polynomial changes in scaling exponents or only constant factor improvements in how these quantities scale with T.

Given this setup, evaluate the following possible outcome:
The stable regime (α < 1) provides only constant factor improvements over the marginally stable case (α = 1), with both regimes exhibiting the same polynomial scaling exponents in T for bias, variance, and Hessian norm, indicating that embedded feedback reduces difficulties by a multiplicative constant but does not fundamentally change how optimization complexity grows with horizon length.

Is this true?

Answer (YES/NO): NO